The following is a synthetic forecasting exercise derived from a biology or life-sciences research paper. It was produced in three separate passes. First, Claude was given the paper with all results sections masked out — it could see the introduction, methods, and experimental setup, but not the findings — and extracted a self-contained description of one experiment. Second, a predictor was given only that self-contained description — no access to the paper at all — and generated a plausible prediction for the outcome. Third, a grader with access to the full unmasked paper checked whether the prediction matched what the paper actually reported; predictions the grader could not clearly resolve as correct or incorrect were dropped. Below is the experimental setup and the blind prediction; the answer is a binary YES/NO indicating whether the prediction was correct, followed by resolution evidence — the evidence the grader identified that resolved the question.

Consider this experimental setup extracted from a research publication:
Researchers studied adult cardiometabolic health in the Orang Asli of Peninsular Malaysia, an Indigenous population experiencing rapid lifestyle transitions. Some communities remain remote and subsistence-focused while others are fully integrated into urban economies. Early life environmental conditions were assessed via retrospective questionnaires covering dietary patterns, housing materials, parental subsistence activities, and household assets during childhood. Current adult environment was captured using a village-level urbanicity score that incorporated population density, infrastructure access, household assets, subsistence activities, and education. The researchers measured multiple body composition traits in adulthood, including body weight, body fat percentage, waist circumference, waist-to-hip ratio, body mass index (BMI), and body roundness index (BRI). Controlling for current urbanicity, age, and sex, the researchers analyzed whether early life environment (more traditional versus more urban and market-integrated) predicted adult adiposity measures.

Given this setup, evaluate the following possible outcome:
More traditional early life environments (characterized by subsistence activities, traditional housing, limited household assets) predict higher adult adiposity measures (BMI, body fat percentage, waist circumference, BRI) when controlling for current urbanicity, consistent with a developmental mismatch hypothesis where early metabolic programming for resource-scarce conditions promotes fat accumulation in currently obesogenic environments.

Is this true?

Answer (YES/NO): NO